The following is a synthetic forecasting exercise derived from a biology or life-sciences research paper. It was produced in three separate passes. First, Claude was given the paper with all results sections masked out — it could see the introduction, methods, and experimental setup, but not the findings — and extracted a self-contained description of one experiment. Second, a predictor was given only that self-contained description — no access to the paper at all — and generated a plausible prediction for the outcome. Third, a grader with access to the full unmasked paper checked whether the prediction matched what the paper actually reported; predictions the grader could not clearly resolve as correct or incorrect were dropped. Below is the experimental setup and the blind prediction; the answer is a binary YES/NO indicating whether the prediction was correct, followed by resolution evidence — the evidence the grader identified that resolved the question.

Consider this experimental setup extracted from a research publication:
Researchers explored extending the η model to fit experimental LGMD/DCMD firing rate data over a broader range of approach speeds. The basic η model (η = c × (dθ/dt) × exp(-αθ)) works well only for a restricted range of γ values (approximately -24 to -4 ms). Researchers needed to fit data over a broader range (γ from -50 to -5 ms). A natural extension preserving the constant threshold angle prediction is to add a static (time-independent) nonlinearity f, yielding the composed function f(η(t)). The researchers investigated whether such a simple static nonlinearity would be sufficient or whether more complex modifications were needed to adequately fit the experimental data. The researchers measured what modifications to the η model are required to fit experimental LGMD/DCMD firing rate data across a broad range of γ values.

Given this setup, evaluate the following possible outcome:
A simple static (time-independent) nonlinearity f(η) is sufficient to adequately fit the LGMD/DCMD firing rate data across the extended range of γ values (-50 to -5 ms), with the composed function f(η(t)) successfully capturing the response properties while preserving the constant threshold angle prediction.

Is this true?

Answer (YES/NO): NO